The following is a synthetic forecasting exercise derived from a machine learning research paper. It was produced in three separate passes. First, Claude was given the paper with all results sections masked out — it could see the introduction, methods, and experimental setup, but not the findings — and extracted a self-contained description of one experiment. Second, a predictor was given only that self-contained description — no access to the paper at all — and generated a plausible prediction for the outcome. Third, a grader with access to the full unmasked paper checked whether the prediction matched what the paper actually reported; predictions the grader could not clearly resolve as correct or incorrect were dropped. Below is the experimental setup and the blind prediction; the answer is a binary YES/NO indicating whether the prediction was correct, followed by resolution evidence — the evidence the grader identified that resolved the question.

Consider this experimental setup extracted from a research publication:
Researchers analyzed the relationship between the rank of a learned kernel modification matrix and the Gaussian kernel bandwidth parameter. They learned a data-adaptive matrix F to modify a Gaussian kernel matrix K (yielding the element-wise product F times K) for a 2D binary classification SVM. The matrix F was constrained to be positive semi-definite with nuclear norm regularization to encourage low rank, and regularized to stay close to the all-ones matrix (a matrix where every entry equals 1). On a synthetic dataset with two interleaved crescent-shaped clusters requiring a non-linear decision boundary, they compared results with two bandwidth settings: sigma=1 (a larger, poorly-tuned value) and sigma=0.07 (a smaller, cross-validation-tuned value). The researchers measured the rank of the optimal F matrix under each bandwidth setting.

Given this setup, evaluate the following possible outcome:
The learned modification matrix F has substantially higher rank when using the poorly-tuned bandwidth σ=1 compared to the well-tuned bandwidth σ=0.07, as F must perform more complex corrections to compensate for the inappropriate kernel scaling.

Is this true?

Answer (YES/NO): NO